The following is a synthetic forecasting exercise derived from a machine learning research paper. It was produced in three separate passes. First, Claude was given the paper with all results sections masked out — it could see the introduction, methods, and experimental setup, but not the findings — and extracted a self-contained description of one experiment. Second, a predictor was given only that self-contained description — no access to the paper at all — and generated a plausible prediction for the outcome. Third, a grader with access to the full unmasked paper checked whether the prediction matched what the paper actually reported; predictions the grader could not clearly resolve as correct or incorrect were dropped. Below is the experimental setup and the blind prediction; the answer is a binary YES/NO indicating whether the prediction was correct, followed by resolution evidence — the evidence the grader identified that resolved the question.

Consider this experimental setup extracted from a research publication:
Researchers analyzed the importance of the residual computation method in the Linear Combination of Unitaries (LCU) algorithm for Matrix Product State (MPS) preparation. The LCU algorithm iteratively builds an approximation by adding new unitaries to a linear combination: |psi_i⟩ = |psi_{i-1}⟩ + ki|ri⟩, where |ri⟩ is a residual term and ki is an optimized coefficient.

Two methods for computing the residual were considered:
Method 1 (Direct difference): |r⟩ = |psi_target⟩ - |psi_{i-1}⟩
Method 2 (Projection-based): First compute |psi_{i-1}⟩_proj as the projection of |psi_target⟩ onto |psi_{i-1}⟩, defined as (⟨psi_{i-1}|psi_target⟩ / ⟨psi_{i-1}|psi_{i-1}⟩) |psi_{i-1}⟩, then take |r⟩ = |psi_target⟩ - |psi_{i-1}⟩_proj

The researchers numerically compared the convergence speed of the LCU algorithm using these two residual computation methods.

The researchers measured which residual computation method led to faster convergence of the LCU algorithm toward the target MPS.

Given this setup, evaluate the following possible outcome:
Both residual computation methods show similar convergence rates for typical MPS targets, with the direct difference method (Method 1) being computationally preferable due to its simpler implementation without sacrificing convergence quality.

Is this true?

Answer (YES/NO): NO